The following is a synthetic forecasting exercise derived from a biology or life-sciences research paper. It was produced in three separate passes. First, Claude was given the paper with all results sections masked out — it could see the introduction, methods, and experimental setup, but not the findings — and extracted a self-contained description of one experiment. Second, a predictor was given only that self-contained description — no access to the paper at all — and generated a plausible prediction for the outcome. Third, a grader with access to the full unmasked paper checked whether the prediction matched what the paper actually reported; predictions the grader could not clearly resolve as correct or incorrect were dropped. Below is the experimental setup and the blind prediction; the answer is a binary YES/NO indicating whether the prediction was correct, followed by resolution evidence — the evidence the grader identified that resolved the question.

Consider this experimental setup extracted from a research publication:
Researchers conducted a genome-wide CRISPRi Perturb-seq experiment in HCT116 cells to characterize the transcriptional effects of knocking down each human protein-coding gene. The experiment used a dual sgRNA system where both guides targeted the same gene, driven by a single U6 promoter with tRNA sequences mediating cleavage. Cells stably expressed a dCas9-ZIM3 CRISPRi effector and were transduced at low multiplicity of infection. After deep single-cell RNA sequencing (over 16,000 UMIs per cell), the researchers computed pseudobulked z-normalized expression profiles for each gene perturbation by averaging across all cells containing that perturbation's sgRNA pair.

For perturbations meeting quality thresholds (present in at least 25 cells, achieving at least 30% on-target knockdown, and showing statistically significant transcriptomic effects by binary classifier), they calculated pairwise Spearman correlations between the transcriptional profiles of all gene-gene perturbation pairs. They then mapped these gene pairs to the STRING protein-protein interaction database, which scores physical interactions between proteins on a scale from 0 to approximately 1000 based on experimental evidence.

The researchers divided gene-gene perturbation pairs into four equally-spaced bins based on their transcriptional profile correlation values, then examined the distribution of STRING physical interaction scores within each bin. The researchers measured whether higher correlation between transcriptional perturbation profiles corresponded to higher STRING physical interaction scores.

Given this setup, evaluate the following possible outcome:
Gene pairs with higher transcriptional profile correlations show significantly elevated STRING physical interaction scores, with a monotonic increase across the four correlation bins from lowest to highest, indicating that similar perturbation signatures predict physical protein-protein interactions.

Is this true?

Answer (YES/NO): YES